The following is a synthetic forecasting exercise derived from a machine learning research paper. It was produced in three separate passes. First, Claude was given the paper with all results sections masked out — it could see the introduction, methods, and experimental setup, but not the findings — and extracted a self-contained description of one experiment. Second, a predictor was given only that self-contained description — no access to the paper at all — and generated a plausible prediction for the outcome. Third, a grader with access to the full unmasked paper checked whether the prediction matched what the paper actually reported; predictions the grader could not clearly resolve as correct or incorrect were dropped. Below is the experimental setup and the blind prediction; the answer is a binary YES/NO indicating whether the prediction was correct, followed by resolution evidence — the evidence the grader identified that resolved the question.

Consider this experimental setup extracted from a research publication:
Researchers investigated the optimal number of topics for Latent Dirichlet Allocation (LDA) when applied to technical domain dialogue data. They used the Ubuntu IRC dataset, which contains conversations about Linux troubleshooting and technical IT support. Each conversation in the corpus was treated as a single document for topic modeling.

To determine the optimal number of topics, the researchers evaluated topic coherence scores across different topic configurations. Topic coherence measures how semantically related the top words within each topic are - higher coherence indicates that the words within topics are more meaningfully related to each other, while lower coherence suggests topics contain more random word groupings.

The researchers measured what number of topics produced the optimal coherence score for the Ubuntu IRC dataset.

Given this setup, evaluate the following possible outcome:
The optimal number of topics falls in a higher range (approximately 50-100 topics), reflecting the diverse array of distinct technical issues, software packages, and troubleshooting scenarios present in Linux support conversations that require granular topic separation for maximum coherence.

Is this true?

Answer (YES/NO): YES